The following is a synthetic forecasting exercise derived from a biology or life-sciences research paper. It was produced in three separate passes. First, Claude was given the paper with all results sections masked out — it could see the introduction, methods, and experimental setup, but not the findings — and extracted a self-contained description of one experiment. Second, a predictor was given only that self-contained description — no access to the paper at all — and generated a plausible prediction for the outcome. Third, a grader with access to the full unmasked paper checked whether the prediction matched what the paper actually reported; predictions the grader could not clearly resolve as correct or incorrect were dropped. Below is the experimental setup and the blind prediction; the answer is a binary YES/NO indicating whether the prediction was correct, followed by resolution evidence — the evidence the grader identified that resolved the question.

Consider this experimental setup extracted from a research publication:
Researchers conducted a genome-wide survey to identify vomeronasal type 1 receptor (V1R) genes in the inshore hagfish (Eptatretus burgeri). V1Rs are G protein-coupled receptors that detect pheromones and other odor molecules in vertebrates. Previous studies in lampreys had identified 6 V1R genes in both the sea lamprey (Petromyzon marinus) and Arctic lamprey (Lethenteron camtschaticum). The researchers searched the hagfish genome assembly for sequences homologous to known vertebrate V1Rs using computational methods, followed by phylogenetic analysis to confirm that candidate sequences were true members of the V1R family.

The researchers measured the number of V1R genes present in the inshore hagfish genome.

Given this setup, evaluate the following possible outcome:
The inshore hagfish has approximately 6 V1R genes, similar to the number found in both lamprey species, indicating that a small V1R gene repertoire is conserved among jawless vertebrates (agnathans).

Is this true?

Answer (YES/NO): NO